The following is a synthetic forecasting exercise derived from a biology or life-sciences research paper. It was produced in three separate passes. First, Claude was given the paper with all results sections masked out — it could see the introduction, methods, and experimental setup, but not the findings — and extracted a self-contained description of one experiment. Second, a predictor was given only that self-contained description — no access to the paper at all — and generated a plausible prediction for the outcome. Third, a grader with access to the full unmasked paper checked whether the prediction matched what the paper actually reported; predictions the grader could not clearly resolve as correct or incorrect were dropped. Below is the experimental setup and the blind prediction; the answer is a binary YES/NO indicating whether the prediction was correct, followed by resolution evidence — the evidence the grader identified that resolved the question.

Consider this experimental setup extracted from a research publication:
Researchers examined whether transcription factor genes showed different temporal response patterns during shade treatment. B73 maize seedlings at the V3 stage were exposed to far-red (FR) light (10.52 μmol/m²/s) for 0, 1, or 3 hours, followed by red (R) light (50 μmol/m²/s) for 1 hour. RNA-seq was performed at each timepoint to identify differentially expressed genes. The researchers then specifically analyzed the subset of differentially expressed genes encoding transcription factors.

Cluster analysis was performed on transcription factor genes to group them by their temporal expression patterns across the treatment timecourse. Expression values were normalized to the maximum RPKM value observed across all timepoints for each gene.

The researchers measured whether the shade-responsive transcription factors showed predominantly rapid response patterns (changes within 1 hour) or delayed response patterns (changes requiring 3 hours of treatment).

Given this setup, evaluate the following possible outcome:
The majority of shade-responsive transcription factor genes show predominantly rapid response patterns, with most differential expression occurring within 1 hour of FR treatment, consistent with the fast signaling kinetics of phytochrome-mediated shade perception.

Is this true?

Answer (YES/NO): NO